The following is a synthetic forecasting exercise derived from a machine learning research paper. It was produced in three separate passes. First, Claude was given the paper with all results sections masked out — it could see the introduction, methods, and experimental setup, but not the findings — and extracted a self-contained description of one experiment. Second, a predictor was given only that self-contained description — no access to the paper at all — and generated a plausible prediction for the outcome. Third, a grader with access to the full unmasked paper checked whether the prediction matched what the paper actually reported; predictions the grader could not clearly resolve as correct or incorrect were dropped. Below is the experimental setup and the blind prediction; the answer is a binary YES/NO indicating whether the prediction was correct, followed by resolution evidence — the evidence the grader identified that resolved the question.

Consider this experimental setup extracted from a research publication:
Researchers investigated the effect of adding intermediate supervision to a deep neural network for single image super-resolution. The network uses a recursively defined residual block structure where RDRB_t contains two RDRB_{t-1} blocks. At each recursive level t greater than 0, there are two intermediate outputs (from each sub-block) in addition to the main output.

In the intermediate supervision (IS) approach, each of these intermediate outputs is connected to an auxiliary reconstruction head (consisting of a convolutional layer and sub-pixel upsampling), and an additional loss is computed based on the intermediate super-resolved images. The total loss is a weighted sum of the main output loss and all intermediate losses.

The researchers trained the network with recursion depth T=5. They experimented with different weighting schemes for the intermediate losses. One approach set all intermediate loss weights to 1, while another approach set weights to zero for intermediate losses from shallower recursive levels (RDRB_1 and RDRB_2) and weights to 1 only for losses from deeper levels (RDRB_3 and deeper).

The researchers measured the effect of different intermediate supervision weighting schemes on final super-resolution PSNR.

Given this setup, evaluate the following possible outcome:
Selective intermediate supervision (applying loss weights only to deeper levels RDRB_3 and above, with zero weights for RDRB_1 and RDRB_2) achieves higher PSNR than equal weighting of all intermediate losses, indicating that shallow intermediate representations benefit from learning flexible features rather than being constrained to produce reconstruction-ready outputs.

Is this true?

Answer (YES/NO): YES